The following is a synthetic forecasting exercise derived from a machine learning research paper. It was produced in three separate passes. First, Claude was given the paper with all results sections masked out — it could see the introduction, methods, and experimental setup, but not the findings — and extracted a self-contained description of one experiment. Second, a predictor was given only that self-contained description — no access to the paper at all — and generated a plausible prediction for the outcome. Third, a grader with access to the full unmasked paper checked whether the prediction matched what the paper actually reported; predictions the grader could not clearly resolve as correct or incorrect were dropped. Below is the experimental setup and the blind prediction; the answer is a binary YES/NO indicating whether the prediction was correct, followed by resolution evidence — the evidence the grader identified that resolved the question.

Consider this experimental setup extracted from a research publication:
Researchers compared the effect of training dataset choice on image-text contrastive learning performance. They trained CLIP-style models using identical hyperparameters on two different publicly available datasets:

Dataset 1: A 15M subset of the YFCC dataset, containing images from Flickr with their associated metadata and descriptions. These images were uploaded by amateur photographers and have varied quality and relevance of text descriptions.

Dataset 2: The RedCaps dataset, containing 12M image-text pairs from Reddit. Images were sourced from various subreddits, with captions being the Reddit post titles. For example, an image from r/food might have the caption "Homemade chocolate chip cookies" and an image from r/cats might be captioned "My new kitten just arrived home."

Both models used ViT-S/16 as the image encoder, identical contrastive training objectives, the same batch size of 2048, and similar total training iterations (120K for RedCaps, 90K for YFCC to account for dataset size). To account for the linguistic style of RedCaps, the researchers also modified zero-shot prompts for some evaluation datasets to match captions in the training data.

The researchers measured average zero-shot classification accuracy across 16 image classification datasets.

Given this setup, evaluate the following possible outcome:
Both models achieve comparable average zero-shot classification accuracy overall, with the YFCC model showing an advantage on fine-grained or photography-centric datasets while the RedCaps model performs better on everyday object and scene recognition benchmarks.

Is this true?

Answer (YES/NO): NO